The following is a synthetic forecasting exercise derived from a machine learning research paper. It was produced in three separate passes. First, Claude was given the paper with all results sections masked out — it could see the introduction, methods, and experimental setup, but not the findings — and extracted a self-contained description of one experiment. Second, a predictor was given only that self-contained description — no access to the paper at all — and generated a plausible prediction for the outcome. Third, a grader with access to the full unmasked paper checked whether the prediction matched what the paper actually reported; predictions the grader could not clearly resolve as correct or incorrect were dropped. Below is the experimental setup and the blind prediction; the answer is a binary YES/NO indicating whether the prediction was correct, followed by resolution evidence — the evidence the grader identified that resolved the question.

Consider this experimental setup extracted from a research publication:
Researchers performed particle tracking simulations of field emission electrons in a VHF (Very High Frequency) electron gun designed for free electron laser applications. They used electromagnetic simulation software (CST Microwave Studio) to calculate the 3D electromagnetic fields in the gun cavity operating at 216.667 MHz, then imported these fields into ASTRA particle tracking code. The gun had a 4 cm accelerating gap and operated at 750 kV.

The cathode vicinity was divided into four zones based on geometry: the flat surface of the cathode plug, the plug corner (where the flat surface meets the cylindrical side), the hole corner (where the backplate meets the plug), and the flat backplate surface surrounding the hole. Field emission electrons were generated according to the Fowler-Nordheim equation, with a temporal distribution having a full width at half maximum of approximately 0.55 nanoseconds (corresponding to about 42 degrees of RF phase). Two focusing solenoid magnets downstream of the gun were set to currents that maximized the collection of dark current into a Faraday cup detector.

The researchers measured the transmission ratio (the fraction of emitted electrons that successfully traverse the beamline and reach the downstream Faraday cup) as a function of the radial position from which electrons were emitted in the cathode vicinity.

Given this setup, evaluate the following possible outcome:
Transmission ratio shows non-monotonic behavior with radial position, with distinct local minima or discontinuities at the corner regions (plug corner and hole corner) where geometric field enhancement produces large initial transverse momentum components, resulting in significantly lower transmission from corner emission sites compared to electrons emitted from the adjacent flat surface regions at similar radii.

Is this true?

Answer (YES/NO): NO